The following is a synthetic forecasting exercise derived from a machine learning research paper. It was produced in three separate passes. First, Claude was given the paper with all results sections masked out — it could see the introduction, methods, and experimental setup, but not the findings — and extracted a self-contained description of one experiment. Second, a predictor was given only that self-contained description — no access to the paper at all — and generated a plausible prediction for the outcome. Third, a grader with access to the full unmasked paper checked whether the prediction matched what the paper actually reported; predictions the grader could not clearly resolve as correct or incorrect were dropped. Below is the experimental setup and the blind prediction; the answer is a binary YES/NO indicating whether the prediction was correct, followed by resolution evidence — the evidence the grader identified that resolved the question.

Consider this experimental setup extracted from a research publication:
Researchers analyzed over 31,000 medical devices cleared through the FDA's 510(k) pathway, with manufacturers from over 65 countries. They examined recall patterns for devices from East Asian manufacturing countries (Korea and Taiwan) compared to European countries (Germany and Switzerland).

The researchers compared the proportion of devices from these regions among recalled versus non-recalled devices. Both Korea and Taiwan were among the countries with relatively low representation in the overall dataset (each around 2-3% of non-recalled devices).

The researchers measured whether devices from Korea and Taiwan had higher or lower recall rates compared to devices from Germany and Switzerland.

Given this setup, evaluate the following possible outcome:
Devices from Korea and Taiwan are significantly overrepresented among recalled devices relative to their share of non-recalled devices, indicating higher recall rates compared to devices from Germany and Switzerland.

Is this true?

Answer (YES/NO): NO